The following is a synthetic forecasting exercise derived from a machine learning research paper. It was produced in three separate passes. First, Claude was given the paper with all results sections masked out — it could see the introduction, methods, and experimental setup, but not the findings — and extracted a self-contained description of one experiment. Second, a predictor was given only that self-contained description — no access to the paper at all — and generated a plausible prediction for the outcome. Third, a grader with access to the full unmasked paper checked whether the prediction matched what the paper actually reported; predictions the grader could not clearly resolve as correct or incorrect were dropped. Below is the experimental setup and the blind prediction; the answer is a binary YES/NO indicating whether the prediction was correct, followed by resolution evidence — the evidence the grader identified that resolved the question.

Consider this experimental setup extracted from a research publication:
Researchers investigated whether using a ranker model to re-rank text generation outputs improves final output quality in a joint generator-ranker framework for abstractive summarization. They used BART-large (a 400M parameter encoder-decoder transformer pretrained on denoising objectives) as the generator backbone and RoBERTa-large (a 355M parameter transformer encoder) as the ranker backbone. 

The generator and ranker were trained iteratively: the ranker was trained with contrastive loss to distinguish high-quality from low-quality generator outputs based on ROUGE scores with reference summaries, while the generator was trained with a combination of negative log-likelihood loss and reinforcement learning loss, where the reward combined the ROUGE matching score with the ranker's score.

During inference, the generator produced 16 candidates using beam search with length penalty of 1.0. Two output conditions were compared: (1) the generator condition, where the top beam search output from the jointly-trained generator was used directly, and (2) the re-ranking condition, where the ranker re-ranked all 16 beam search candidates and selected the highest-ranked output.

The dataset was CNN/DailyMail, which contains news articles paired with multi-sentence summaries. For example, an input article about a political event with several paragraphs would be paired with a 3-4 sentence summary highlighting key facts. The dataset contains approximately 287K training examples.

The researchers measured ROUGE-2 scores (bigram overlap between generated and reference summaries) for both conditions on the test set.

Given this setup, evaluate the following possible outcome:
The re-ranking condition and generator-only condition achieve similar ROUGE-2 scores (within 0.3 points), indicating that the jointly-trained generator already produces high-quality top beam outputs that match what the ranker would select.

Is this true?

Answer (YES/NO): NO